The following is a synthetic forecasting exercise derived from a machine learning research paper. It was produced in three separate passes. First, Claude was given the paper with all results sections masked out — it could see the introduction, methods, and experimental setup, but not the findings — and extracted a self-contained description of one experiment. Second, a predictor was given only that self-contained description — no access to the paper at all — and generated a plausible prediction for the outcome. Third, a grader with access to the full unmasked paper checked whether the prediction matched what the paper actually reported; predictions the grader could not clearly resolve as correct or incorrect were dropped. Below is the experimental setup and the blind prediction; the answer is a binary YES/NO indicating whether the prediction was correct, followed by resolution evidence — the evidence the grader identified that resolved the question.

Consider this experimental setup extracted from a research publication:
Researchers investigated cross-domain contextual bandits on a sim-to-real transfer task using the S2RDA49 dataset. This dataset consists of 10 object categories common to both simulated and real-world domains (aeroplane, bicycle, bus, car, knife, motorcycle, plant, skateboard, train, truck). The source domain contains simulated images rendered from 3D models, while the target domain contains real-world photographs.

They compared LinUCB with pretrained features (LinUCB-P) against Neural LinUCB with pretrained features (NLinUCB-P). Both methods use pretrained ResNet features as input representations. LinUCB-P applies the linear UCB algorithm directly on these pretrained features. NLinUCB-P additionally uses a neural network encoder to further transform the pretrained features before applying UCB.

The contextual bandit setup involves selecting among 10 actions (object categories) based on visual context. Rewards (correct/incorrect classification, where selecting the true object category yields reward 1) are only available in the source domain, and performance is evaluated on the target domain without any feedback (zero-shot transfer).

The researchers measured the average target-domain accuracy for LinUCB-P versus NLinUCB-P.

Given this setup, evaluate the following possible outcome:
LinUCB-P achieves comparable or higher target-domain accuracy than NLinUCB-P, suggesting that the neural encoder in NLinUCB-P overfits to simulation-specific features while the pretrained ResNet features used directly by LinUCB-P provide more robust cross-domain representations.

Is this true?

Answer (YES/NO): NO